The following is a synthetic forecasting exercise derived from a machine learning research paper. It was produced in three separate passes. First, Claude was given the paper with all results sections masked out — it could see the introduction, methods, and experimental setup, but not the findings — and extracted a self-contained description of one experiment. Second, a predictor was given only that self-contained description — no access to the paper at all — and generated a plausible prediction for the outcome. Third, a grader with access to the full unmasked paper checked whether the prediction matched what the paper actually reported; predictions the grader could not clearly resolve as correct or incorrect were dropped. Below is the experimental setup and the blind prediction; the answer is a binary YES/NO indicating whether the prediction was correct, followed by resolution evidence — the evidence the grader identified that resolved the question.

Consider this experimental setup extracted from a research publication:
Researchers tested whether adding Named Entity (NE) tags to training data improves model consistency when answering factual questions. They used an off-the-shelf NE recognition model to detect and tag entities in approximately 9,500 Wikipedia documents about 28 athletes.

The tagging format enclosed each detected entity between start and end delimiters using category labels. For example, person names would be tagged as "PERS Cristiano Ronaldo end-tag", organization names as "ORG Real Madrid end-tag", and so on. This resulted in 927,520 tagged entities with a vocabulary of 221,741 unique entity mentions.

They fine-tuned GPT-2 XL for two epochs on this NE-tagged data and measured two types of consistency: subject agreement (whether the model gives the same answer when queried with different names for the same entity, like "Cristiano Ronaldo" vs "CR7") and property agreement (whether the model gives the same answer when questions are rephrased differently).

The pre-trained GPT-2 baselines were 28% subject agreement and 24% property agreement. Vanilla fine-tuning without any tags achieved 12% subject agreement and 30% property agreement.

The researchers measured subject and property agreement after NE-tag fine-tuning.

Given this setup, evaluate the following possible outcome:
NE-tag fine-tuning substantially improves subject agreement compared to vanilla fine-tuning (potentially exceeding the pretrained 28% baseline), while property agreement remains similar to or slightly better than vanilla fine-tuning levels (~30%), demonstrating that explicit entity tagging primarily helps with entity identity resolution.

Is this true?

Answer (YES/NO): NO